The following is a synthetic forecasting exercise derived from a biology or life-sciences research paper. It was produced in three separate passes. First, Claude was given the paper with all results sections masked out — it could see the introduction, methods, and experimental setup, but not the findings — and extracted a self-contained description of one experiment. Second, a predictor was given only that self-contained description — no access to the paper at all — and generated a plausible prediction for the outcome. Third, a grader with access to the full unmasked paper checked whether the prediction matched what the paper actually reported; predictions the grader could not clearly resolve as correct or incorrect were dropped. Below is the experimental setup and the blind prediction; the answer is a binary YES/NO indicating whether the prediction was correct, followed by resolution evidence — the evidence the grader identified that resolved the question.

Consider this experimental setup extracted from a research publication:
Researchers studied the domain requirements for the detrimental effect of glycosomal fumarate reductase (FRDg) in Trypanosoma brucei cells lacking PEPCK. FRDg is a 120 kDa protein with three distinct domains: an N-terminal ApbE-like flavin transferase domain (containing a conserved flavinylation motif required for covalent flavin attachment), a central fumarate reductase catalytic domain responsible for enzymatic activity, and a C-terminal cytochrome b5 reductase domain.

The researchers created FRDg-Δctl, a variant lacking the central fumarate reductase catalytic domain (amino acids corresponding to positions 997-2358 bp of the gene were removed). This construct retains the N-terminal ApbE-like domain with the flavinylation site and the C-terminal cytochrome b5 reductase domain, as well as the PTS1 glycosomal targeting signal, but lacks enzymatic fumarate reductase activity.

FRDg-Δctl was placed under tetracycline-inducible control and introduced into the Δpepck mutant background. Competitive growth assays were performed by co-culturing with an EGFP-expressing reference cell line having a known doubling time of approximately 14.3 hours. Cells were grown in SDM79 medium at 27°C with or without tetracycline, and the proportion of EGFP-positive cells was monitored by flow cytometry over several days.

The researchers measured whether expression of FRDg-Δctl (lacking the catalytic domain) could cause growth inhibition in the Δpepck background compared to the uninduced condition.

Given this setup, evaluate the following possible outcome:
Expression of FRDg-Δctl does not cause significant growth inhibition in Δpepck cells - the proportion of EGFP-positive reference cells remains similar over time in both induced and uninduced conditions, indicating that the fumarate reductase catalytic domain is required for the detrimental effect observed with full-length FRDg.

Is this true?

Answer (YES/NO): NO